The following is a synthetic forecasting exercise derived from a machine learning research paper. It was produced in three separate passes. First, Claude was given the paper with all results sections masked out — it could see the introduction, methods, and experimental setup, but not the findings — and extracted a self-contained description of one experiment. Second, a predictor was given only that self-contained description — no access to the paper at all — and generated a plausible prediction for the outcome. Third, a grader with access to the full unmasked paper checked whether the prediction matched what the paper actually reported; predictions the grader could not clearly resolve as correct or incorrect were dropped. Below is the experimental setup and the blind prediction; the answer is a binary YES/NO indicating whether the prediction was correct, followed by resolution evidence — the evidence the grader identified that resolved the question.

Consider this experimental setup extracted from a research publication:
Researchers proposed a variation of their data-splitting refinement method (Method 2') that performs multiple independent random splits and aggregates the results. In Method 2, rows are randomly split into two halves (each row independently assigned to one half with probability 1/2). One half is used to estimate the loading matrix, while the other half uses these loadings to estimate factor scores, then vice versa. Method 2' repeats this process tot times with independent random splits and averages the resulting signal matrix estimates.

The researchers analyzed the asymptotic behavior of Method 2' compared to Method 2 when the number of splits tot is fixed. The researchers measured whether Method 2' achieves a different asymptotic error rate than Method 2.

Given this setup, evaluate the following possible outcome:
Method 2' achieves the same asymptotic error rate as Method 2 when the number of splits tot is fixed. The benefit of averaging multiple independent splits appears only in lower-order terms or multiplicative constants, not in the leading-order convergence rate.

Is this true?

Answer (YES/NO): YES